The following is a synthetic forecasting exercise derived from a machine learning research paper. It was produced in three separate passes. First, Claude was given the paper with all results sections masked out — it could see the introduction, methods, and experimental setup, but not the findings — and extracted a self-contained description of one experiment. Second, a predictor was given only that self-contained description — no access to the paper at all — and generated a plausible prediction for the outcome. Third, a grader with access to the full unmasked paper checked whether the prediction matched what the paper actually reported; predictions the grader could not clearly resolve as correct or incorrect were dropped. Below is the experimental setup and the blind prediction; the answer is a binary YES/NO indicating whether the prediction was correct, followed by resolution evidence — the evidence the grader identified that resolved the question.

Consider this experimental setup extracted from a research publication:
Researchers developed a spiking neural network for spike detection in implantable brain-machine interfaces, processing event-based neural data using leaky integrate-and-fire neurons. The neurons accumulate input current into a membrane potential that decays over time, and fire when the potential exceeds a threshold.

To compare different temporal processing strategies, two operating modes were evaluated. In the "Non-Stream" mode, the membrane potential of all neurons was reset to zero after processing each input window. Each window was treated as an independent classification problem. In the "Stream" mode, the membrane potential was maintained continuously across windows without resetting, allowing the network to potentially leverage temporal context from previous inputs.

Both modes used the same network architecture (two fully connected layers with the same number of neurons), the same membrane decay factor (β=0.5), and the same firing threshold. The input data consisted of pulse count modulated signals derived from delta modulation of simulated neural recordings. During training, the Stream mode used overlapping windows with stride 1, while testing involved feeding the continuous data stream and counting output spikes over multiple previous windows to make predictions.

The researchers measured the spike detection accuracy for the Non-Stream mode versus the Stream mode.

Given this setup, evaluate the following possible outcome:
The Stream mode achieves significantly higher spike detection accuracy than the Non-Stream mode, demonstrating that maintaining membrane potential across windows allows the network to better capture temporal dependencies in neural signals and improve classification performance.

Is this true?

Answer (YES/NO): YES